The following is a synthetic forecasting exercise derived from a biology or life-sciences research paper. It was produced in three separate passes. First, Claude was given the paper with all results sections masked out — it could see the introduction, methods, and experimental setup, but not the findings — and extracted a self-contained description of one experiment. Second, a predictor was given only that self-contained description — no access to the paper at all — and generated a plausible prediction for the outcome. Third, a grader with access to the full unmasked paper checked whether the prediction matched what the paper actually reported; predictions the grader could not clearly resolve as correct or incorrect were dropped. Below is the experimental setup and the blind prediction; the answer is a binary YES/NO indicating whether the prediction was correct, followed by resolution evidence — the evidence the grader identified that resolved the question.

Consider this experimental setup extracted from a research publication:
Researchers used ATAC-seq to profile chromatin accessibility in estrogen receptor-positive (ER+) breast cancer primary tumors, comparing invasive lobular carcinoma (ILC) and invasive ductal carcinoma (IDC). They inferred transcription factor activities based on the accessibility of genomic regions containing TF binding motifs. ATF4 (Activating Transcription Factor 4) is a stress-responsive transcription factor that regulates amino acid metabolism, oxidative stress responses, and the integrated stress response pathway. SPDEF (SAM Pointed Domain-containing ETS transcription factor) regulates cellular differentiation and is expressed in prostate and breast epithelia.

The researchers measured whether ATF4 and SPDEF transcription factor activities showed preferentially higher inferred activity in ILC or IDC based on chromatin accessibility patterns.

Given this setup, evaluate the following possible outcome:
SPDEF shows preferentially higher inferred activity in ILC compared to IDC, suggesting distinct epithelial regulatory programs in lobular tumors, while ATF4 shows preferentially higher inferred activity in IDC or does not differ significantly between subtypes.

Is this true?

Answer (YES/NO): NO